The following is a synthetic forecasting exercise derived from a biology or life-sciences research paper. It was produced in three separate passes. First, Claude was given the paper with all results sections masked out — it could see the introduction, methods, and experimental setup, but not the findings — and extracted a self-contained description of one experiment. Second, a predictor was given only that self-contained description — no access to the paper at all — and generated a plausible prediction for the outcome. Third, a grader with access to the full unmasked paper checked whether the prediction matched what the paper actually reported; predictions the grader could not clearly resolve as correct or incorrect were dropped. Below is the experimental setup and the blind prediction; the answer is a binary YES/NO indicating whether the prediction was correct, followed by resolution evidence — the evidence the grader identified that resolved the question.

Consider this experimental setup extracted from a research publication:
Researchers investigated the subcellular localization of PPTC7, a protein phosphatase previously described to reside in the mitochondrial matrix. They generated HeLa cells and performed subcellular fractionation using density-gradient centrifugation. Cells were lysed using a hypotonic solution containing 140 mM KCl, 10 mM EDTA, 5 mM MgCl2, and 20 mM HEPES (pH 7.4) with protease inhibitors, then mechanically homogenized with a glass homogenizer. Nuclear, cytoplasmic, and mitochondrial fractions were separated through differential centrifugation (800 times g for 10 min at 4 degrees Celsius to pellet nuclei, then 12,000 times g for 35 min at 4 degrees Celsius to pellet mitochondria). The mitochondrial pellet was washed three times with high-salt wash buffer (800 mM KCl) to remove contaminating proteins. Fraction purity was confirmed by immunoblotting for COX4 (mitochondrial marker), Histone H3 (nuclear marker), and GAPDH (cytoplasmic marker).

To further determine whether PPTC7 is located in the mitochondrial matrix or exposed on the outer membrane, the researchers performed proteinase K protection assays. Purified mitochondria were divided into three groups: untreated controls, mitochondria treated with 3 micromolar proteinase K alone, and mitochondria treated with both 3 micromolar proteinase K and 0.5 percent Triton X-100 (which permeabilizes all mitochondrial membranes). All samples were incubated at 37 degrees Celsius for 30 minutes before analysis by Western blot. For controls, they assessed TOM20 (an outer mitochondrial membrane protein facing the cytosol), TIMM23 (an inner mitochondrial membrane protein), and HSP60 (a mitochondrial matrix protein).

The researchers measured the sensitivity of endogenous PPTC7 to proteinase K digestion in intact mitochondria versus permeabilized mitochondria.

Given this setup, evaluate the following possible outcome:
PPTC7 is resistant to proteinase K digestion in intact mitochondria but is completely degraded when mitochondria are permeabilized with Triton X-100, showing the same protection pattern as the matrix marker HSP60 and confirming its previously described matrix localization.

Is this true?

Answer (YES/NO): NO